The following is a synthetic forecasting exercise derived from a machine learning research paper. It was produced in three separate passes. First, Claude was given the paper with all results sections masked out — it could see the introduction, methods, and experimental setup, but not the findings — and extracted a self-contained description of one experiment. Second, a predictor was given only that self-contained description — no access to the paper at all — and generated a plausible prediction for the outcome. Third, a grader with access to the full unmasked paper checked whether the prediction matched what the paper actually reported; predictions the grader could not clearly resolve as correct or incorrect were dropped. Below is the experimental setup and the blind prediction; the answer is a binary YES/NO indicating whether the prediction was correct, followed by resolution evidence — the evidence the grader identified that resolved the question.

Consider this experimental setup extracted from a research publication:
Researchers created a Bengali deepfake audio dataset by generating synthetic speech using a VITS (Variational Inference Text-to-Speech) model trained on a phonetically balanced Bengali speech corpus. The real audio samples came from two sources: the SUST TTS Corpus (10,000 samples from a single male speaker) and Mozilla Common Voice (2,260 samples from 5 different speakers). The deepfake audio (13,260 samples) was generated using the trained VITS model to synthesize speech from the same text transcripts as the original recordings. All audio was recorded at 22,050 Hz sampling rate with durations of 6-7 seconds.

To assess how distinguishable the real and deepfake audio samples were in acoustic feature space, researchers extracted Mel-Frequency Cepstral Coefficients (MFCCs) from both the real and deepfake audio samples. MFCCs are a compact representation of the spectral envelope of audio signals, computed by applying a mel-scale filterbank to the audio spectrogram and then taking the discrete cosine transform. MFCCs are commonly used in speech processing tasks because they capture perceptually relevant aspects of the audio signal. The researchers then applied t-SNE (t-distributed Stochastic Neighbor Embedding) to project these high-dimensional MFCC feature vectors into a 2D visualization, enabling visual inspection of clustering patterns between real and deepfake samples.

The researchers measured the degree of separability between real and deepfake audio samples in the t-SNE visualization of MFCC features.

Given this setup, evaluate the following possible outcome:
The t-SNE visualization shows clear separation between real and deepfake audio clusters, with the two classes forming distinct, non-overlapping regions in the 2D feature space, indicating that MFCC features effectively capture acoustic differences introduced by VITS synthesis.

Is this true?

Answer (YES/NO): NO